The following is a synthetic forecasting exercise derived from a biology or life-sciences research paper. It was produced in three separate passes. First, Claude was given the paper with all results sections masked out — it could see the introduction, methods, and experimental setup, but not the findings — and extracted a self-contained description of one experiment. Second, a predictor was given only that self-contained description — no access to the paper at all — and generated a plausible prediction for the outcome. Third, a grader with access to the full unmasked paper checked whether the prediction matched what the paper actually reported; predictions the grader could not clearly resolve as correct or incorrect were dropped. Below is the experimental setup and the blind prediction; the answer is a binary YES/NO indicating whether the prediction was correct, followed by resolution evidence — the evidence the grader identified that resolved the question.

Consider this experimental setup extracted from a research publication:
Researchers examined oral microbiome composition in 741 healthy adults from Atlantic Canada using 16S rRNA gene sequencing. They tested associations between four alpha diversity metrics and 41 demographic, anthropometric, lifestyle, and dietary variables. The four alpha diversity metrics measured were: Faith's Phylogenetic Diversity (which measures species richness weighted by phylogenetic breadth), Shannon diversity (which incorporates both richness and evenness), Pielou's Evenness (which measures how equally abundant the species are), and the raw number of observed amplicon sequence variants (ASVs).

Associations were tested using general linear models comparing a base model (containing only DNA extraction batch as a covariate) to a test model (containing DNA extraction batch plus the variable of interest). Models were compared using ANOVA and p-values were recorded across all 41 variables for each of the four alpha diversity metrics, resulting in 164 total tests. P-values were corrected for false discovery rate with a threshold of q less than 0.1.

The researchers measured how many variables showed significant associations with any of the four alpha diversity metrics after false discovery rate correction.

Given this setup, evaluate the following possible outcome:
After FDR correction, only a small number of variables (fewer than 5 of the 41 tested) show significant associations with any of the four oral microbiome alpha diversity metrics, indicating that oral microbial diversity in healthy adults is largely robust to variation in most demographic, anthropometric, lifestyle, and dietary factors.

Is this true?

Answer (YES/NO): NO